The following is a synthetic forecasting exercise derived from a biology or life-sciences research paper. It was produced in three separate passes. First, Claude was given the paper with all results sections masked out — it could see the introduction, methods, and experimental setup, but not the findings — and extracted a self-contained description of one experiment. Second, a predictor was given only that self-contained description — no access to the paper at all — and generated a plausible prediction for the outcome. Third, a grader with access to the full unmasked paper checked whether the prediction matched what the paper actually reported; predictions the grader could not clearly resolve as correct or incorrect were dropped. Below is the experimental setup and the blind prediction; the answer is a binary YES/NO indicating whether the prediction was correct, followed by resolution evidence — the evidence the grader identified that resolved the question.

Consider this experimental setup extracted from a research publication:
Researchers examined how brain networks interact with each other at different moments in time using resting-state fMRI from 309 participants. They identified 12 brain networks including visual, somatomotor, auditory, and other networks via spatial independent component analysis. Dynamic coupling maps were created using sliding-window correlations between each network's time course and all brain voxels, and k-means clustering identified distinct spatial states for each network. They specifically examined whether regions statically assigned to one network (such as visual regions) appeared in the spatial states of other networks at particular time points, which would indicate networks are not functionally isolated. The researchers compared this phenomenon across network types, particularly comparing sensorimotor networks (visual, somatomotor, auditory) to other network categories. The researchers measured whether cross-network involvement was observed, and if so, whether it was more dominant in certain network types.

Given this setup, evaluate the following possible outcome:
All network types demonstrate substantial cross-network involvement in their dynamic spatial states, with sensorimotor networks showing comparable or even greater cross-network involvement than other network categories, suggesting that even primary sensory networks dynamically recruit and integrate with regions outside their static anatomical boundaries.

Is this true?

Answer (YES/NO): YES